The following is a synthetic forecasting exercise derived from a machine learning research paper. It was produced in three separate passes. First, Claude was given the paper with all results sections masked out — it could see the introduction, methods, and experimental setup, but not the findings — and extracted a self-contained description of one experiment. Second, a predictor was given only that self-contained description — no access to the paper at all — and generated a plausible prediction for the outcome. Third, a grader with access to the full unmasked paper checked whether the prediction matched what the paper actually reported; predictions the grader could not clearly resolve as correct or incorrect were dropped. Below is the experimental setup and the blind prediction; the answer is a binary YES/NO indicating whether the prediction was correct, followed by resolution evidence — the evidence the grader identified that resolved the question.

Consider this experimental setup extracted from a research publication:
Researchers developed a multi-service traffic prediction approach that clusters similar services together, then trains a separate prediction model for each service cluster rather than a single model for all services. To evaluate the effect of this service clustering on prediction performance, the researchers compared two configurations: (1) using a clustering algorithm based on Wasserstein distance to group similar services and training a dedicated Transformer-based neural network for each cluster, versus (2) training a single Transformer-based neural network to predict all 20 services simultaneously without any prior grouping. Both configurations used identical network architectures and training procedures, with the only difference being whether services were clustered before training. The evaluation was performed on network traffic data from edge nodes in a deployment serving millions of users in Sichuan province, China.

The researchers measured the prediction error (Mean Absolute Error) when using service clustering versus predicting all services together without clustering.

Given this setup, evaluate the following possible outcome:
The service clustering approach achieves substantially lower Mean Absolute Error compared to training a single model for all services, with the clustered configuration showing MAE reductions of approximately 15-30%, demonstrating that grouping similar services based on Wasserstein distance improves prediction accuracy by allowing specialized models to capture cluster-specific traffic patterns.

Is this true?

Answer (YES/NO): YES